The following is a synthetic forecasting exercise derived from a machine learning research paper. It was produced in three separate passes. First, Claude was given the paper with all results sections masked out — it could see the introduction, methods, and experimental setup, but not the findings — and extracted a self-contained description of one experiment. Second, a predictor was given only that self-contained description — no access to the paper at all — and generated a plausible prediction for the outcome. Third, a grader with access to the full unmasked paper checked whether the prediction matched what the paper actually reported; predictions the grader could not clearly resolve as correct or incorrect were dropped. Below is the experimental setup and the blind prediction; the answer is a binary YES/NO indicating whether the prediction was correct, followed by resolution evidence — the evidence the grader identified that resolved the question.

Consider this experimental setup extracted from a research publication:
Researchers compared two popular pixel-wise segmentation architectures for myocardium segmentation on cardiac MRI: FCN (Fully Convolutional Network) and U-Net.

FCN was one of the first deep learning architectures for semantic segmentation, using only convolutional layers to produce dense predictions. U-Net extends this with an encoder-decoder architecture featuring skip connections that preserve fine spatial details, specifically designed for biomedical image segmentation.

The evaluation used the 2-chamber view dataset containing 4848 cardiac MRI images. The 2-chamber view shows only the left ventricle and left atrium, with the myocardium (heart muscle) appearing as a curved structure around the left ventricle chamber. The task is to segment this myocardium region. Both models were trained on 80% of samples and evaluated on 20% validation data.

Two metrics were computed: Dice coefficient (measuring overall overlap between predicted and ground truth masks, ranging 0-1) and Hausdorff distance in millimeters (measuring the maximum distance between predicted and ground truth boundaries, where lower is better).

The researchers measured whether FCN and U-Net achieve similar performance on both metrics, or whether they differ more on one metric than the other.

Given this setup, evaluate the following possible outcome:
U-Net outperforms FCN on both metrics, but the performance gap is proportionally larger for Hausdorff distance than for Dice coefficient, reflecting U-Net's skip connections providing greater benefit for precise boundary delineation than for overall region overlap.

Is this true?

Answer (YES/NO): NO